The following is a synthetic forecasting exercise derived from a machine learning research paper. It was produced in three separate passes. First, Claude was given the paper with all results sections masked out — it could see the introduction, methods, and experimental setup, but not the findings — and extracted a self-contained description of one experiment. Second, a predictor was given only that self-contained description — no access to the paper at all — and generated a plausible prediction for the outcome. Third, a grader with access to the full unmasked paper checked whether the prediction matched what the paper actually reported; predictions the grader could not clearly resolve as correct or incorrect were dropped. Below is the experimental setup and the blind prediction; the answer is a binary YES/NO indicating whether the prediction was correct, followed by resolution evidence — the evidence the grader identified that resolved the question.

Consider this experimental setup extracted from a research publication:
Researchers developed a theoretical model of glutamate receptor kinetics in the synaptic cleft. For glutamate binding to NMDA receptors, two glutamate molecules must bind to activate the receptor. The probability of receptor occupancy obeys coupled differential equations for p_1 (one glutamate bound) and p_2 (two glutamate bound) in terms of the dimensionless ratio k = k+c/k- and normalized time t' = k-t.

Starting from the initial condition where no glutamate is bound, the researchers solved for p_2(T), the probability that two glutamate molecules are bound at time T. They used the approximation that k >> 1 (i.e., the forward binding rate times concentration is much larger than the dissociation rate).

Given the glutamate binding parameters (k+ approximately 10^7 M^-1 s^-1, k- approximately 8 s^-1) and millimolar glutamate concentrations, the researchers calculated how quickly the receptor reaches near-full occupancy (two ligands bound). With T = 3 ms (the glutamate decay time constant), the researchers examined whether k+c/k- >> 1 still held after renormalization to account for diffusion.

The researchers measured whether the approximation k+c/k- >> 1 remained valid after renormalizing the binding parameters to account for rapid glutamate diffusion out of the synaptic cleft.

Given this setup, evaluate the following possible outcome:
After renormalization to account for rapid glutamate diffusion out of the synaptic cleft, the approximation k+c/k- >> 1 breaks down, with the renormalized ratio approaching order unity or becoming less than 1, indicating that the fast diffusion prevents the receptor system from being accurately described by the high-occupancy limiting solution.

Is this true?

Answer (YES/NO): NO